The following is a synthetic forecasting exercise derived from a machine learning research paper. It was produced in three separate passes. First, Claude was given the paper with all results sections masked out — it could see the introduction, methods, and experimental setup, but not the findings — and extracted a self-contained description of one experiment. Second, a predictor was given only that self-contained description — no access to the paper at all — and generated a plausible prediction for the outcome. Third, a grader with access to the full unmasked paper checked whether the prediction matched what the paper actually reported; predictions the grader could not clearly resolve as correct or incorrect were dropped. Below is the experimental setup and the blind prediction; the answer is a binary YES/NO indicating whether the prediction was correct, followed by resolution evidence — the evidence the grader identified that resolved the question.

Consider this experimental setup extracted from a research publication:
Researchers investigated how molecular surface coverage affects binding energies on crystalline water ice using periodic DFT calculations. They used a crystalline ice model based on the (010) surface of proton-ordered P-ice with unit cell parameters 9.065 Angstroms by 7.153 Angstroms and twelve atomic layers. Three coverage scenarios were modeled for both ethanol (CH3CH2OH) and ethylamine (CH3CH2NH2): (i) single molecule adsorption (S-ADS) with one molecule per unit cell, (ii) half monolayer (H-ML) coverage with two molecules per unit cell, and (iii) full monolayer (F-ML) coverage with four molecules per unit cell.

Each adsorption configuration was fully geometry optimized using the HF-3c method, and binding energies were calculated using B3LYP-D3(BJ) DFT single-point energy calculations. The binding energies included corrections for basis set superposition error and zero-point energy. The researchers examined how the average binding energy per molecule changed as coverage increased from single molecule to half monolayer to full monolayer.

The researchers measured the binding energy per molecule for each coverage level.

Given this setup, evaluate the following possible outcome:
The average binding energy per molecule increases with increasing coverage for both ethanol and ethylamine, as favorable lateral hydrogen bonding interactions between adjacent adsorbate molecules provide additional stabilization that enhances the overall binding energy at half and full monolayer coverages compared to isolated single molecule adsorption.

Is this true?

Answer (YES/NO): NO